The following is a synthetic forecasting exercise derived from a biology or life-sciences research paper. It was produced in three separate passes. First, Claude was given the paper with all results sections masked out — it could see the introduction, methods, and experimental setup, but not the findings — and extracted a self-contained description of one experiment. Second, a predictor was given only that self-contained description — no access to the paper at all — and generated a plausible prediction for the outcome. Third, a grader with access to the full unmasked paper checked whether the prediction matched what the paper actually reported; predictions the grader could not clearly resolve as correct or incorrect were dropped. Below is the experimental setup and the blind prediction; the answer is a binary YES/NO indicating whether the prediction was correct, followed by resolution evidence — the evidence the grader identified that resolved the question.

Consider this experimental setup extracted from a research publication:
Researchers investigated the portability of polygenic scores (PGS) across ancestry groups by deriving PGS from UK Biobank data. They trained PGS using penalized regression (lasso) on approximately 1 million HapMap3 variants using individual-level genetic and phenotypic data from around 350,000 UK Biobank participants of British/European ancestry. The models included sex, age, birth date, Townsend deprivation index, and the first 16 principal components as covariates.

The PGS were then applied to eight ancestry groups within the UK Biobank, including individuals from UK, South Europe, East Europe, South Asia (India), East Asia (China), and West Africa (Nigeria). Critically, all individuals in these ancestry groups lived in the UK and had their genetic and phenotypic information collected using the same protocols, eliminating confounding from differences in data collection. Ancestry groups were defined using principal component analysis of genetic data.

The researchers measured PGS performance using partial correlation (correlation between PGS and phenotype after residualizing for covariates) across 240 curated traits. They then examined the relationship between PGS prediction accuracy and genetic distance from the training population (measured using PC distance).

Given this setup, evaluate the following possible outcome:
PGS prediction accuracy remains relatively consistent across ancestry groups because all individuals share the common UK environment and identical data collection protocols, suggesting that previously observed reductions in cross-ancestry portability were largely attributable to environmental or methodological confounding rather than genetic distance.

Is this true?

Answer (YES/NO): NO